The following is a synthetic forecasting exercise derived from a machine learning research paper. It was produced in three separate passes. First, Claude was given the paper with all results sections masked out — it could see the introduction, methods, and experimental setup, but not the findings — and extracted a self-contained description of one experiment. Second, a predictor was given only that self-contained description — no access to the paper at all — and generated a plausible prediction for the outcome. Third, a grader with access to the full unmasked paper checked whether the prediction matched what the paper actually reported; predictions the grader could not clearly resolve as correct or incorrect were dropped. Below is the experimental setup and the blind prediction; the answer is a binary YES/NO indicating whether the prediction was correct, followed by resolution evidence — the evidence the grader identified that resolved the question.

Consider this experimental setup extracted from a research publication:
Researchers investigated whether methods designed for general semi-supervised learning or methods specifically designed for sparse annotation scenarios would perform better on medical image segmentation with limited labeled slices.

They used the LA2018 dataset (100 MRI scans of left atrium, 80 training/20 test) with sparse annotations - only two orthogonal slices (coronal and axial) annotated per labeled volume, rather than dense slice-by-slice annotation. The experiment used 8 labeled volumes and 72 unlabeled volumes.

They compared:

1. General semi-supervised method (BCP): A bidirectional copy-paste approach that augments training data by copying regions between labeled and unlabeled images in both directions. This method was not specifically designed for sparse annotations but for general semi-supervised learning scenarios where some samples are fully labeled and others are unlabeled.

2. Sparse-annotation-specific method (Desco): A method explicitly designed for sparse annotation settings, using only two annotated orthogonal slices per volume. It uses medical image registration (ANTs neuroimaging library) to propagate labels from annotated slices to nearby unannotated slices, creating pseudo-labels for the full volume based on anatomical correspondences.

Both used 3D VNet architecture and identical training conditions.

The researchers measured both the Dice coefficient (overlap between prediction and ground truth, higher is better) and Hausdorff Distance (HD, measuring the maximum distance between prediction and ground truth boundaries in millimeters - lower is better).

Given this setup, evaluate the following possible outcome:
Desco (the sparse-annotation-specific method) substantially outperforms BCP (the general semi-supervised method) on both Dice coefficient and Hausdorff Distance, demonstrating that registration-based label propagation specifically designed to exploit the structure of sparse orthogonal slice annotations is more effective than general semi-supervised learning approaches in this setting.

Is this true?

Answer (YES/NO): NO